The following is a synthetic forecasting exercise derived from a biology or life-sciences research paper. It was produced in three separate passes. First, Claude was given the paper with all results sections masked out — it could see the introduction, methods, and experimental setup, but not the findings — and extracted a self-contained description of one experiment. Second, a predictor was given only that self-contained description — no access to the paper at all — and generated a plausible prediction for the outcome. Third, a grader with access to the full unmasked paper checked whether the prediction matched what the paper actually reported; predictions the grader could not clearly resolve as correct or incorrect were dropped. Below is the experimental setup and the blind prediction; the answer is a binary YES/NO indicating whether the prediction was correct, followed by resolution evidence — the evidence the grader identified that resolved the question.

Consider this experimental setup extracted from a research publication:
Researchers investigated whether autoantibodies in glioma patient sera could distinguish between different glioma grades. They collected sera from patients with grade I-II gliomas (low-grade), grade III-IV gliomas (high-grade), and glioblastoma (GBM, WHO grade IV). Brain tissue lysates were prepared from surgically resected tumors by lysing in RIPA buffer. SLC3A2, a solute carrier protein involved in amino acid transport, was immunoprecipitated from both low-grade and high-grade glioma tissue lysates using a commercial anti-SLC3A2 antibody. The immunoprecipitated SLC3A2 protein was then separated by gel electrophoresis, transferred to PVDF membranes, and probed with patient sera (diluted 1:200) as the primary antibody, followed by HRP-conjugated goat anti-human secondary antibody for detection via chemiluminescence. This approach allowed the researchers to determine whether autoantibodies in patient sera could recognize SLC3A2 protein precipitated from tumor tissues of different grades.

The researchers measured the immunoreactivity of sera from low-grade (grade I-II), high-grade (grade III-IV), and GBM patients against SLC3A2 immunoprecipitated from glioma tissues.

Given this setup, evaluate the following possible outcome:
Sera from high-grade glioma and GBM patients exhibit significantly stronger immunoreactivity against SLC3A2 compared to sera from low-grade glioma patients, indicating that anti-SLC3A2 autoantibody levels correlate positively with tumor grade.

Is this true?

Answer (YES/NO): YES